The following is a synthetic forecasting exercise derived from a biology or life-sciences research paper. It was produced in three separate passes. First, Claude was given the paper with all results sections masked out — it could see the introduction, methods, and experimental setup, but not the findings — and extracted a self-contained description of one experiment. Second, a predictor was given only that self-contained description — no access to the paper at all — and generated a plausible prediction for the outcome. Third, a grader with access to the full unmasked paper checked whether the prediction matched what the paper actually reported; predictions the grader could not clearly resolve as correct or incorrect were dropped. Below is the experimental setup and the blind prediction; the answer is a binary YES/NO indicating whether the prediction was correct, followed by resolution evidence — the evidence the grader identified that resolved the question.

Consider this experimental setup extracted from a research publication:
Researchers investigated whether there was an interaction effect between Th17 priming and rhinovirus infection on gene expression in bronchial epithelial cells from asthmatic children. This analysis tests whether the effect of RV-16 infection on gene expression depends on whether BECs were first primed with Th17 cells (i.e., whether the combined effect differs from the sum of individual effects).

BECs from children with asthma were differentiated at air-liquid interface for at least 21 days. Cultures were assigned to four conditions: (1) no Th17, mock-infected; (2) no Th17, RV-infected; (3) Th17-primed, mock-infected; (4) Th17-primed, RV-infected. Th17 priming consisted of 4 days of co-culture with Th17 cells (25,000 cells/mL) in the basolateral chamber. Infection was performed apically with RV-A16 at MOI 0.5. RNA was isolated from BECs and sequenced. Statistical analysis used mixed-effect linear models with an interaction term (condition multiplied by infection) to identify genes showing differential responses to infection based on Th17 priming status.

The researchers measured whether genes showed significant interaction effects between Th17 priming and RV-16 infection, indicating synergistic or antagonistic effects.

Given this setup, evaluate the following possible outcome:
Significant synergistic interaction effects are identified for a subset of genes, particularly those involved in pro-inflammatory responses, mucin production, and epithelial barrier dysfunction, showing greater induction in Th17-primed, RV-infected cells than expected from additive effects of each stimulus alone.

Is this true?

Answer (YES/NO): NO